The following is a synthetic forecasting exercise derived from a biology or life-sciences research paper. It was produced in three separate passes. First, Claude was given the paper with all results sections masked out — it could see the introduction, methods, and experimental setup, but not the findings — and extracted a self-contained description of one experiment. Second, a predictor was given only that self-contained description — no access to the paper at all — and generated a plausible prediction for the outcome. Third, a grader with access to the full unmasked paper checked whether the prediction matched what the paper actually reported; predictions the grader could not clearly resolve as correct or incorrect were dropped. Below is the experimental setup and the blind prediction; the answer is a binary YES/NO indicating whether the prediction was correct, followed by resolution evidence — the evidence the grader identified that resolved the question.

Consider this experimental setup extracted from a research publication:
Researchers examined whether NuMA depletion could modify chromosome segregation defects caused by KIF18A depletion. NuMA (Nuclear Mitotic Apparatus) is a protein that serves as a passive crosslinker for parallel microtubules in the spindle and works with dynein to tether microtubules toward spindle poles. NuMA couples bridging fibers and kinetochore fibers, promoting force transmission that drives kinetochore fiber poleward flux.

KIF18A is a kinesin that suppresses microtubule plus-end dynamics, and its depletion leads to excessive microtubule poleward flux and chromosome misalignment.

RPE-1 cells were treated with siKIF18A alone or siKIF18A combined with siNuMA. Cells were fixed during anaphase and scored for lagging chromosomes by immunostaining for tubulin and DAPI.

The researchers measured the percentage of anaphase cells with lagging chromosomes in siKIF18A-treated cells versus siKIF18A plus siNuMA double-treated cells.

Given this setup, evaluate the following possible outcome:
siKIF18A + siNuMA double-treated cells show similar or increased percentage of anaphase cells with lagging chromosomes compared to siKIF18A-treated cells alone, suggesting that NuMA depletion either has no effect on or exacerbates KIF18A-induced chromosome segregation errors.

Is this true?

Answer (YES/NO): NO